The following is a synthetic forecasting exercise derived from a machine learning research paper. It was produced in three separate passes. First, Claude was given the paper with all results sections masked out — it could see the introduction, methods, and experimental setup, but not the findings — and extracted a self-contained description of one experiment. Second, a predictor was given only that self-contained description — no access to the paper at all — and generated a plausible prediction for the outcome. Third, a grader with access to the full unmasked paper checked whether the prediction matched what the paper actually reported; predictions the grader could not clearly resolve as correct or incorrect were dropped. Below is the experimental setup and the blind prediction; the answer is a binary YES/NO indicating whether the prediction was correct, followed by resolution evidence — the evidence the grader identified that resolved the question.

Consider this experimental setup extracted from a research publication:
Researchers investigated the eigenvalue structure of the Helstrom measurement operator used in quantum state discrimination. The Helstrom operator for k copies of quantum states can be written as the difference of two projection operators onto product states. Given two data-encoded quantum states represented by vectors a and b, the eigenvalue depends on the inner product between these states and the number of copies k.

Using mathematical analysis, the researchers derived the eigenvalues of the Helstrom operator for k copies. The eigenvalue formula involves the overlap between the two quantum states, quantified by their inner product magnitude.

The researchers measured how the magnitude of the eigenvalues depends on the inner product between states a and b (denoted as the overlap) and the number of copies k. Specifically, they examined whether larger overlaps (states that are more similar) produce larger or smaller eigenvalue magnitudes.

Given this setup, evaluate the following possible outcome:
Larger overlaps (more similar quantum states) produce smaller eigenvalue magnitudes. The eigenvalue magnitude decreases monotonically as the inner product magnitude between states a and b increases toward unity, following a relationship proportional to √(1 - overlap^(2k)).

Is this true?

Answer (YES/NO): YES